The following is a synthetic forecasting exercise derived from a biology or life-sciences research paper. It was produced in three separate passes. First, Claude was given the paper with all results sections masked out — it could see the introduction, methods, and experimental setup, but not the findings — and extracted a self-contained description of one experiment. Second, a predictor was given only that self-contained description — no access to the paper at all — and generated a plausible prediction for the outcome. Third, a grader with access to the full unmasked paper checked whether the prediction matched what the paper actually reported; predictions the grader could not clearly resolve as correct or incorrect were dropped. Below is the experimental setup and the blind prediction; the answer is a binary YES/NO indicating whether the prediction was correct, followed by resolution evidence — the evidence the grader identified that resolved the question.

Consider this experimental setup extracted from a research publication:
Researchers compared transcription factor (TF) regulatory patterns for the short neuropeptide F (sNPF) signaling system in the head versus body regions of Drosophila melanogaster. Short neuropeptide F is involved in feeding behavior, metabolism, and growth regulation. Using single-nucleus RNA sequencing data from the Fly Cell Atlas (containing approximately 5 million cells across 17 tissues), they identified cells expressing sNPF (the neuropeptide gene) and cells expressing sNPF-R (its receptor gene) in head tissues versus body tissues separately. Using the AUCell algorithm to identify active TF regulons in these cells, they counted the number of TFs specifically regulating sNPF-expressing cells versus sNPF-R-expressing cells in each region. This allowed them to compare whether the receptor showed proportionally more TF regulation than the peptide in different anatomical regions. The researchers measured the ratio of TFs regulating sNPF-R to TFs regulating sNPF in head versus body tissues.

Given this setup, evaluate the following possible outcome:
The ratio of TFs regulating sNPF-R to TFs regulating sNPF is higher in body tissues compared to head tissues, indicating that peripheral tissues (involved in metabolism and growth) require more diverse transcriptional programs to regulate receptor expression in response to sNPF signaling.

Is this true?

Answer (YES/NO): YES